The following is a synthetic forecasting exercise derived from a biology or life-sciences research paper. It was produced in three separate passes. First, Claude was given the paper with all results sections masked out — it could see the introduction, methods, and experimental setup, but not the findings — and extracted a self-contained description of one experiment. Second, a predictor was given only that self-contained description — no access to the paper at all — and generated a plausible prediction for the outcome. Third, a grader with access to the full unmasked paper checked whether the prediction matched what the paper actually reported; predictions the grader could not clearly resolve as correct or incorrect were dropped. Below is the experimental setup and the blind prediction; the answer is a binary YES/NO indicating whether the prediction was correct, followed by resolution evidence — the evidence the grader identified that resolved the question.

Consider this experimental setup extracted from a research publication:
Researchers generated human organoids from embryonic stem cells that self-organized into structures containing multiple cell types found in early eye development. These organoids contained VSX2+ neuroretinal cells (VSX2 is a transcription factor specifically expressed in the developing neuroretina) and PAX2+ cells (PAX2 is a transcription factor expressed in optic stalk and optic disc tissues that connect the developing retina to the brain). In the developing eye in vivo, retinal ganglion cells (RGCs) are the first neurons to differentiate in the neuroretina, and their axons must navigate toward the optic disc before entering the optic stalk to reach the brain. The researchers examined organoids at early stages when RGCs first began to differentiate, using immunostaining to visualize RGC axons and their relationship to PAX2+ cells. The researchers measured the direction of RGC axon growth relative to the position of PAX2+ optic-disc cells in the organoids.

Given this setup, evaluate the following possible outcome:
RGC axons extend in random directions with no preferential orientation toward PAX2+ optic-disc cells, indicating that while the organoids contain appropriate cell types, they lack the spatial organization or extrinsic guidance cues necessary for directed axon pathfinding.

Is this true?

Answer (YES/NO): NO